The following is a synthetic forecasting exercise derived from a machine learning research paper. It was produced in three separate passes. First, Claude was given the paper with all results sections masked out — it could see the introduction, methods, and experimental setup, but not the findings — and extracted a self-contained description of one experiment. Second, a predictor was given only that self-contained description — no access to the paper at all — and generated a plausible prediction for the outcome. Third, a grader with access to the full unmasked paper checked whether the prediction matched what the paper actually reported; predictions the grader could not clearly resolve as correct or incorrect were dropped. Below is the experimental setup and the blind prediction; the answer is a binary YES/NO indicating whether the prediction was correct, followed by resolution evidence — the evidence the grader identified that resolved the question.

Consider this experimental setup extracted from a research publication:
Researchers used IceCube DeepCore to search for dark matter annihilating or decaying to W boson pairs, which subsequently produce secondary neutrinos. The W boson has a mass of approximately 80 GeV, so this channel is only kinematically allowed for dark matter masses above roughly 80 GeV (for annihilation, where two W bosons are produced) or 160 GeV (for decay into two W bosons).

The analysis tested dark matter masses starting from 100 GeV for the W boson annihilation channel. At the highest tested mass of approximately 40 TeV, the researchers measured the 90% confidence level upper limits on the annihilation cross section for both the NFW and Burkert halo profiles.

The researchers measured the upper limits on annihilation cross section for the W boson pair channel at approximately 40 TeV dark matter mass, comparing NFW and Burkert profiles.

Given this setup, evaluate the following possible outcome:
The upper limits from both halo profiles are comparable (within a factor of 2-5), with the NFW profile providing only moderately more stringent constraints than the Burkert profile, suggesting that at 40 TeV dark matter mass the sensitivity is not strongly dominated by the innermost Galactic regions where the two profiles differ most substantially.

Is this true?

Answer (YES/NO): YES